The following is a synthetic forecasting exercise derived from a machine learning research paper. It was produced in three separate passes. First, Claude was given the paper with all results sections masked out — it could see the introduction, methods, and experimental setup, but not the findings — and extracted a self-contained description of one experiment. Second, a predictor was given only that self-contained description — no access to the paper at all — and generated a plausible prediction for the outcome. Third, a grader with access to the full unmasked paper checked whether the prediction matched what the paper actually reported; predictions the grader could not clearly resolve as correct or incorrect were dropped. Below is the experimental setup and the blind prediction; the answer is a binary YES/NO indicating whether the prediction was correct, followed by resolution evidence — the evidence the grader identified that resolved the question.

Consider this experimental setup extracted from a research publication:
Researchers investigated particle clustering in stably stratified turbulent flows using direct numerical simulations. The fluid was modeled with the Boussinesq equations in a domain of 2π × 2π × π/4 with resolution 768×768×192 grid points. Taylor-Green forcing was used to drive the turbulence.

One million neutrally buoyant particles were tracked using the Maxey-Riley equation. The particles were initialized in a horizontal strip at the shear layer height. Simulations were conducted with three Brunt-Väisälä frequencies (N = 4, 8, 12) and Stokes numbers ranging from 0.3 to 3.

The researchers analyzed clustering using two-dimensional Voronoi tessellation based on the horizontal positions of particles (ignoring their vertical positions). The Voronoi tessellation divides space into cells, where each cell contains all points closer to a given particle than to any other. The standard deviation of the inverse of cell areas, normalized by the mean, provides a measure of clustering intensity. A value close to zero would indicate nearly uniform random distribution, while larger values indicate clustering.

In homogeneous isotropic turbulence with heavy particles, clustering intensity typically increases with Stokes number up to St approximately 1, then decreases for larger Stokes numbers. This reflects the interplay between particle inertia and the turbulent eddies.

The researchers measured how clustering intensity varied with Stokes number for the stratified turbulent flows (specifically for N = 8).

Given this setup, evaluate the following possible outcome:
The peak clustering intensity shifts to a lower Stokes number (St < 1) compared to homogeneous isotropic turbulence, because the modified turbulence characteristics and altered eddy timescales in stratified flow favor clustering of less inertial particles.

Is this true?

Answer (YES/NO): NO